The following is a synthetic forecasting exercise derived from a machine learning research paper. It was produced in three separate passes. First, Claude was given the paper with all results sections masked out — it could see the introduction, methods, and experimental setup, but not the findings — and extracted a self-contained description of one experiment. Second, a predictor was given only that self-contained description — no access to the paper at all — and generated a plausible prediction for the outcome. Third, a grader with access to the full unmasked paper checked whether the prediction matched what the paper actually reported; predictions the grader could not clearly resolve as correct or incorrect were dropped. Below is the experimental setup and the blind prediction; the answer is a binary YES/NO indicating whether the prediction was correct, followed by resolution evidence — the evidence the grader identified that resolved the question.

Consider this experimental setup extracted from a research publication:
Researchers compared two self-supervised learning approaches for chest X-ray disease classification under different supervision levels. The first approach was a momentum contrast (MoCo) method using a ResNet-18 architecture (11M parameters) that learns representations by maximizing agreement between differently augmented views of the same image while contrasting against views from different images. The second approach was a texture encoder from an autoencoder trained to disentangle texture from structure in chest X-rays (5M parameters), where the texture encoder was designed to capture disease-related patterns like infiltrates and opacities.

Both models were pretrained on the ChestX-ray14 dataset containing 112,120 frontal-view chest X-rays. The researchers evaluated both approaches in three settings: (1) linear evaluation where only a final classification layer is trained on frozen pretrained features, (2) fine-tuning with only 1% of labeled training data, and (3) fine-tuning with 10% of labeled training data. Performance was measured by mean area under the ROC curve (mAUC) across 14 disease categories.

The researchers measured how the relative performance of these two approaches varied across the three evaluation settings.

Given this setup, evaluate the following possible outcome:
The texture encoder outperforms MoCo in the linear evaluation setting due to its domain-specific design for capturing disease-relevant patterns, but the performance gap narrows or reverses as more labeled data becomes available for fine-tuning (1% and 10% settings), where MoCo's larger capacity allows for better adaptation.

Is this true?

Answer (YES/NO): NO